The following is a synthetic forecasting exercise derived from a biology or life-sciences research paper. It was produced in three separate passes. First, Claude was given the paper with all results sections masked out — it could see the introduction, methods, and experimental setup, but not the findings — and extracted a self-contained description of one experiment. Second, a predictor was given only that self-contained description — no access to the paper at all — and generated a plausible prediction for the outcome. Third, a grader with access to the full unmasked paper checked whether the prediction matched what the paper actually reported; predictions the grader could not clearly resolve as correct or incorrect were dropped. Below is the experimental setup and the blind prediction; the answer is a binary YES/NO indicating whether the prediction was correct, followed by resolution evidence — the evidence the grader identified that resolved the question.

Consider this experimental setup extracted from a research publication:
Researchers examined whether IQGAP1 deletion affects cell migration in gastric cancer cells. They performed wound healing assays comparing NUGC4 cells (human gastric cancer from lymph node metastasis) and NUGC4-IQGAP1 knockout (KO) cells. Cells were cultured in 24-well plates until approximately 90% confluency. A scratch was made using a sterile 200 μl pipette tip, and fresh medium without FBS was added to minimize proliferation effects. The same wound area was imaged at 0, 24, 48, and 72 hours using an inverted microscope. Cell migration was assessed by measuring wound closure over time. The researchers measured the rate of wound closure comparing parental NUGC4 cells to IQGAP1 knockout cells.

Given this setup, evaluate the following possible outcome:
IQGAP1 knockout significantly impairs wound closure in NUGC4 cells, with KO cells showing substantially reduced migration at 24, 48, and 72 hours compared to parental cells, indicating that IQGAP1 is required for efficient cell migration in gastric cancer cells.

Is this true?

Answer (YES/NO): YES